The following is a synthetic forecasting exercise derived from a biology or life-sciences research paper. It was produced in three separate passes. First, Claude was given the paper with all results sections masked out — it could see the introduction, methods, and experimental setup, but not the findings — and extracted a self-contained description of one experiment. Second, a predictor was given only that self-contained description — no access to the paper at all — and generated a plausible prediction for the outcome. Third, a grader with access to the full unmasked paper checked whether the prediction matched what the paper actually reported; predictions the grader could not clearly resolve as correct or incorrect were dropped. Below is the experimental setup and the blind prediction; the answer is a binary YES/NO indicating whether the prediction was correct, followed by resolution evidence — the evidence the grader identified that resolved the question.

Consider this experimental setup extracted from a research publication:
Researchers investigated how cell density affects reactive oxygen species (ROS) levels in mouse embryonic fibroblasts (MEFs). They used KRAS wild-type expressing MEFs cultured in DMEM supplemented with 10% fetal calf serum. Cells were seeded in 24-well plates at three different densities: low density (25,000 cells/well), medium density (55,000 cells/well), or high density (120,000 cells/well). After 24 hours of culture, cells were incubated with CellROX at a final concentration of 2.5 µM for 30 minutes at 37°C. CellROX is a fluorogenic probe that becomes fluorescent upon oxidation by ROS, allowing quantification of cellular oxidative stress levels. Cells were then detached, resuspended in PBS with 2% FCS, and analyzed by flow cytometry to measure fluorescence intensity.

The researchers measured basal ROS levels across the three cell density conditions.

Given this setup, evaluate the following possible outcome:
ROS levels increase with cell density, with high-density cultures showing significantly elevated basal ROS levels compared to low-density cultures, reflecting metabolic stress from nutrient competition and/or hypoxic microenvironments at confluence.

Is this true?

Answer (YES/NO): NO